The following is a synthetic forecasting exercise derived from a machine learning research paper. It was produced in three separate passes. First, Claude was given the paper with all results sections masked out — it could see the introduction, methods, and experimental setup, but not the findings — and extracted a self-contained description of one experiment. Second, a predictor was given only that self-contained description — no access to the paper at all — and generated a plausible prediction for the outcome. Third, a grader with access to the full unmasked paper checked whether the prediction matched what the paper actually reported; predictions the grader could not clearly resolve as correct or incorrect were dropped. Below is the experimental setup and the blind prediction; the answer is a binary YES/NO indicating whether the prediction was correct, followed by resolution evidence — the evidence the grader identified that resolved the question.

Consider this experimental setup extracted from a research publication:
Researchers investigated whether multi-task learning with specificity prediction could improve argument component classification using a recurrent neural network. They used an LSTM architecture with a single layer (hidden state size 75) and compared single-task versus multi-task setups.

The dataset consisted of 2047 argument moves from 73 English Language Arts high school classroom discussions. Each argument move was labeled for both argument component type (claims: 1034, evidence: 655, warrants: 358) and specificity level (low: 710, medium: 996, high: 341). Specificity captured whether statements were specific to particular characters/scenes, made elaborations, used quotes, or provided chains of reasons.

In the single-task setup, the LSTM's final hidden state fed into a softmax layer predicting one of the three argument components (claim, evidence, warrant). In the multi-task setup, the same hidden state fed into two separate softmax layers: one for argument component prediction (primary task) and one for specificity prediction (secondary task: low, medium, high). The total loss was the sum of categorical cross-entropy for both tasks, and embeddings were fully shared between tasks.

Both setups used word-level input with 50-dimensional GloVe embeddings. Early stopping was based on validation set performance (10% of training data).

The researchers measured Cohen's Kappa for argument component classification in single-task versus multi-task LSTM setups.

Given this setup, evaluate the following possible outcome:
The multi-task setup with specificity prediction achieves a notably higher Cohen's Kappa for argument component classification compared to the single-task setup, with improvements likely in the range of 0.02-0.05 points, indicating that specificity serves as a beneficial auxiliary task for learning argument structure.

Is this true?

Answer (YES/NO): YES